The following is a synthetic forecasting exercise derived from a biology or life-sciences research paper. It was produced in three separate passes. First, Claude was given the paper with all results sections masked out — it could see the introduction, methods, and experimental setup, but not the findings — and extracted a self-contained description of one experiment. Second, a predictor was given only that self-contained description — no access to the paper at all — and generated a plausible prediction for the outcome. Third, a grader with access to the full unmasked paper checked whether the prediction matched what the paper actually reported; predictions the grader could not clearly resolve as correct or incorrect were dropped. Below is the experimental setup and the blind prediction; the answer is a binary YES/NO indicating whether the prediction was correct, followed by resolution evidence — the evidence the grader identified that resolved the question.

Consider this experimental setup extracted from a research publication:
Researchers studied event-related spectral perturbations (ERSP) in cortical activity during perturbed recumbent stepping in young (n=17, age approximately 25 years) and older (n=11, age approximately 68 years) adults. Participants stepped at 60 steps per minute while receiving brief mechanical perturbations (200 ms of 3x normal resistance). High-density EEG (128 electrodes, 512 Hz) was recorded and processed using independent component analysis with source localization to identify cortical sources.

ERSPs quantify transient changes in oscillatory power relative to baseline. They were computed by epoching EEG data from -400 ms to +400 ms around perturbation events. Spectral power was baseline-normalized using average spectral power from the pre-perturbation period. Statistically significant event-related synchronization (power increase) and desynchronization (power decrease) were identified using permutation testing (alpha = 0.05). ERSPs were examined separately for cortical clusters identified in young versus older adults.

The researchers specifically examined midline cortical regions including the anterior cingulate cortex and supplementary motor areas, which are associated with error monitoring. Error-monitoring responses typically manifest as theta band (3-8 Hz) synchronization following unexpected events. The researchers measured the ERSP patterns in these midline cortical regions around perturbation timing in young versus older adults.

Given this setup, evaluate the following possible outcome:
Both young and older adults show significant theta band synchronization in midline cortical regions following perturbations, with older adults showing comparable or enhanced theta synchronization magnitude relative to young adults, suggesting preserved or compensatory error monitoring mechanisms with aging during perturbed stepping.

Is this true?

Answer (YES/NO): NO